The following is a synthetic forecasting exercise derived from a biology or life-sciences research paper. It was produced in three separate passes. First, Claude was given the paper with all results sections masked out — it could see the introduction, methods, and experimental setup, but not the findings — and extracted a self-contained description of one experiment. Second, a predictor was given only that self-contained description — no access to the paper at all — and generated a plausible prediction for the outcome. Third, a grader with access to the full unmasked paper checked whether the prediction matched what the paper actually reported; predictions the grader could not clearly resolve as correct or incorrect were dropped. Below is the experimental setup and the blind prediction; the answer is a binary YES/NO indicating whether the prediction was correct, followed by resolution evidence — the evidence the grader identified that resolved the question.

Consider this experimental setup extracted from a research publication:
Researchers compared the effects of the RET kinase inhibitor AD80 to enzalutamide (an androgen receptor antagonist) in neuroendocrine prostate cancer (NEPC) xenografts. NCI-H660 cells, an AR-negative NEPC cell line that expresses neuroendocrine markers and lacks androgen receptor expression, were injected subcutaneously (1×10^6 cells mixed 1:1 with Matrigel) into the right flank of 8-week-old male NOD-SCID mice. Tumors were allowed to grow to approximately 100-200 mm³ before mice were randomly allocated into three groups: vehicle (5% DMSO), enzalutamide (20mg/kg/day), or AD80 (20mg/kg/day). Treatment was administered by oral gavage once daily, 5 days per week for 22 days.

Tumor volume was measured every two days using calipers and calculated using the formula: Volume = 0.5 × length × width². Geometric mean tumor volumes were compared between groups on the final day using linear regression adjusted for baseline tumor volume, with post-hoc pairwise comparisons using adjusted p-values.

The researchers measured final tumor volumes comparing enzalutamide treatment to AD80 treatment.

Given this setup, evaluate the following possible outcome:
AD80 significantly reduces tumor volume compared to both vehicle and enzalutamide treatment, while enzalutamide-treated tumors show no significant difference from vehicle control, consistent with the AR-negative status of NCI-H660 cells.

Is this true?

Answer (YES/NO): YES